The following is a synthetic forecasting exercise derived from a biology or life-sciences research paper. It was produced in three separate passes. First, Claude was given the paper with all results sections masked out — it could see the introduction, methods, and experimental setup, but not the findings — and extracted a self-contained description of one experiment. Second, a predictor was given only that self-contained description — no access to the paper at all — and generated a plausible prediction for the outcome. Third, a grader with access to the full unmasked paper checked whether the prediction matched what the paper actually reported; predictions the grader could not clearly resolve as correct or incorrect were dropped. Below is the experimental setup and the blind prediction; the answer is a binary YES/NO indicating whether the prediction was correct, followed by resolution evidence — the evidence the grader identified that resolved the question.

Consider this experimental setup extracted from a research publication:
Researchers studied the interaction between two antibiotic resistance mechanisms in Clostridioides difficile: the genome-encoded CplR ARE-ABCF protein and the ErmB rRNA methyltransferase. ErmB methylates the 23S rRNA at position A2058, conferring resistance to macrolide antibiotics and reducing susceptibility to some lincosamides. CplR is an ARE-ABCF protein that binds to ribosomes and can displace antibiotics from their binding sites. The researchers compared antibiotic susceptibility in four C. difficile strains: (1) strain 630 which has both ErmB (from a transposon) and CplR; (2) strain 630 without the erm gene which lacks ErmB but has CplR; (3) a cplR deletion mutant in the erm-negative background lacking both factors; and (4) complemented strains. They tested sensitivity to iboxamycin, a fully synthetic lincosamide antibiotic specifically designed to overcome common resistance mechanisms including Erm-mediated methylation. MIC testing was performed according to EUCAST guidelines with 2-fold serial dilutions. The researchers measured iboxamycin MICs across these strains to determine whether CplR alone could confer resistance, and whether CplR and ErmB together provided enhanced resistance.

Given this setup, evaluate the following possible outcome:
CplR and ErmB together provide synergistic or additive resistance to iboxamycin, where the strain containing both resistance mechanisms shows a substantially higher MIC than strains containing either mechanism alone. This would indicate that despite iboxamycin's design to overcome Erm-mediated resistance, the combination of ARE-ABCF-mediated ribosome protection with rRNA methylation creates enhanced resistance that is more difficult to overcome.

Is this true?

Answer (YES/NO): YES